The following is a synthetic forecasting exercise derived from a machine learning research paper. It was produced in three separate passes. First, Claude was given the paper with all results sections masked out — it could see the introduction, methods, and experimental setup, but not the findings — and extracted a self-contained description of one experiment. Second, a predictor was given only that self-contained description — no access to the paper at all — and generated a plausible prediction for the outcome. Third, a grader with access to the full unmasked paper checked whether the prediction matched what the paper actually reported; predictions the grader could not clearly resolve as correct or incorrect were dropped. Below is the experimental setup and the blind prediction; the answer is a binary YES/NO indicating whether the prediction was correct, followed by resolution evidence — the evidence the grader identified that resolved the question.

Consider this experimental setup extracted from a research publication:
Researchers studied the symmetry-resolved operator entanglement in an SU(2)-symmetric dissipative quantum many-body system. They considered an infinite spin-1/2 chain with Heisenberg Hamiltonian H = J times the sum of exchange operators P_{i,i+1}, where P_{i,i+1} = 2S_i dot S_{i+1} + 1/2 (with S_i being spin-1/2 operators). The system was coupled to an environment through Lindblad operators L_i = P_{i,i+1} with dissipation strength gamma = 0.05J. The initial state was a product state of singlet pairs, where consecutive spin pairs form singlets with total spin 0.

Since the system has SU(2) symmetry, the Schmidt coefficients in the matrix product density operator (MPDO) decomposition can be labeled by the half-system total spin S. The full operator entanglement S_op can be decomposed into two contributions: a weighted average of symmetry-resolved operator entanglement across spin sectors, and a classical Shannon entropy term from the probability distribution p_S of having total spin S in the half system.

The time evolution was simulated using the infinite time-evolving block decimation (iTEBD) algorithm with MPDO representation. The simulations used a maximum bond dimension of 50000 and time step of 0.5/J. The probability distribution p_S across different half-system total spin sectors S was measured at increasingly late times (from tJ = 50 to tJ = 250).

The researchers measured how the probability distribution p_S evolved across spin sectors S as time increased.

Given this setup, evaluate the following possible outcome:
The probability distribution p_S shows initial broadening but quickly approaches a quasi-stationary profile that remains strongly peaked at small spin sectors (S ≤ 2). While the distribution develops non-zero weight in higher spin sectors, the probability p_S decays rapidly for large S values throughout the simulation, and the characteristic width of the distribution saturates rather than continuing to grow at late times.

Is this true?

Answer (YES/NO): NO